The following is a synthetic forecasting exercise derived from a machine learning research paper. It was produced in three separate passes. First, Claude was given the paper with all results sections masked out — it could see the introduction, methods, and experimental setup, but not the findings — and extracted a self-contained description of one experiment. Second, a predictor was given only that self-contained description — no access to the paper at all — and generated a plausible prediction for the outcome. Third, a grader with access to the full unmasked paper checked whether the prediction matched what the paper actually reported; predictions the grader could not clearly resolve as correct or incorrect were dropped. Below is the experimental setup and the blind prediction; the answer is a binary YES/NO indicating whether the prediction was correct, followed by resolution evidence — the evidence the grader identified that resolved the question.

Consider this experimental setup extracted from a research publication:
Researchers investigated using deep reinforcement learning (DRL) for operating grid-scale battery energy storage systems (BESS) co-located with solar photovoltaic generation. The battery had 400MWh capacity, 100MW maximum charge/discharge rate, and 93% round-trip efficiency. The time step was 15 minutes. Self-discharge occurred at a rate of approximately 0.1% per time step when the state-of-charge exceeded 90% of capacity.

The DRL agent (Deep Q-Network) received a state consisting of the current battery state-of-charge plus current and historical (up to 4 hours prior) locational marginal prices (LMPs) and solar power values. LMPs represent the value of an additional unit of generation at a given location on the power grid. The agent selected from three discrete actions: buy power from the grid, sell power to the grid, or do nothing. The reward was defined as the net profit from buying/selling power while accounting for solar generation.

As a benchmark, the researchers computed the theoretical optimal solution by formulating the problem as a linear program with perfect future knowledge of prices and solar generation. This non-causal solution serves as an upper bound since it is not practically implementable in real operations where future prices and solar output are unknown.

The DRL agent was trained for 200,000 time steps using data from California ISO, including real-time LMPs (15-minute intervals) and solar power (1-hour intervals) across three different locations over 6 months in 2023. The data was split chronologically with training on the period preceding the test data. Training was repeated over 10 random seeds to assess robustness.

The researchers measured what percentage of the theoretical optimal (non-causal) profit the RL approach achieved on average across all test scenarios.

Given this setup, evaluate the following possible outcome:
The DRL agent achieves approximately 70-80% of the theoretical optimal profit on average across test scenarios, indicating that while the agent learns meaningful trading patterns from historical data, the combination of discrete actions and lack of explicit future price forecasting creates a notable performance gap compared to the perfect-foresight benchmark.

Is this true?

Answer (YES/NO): NO